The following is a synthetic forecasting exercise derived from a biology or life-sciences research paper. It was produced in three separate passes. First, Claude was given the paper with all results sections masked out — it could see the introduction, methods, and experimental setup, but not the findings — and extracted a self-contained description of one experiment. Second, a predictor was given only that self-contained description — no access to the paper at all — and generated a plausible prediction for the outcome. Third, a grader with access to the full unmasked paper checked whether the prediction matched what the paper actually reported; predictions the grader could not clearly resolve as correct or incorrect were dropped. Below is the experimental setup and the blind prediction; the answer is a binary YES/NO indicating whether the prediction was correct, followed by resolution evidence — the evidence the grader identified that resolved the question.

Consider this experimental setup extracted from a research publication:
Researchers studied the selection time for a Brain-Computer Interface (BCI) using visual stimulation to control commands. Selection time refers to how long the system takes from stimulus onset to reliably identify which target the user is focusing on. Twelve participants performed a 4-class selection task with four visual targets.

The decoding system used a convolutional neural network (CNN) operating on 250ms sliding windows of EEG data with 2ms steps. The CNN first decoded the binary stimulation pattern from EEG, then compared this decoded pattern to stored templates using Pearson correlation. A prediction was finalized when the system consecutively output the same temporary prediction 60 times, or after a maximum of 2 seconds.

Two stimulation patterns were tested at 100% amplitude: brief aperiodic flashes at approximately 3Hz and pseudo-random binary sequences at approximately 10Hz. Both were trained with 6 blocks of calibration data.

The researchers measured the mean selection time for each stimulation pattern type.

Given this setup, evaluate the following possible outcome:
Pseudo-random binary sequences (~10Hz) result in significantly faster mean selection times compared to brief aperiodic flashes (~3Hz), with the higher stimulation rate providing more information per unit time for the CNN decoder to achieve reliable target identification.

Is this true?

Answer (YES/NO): NO